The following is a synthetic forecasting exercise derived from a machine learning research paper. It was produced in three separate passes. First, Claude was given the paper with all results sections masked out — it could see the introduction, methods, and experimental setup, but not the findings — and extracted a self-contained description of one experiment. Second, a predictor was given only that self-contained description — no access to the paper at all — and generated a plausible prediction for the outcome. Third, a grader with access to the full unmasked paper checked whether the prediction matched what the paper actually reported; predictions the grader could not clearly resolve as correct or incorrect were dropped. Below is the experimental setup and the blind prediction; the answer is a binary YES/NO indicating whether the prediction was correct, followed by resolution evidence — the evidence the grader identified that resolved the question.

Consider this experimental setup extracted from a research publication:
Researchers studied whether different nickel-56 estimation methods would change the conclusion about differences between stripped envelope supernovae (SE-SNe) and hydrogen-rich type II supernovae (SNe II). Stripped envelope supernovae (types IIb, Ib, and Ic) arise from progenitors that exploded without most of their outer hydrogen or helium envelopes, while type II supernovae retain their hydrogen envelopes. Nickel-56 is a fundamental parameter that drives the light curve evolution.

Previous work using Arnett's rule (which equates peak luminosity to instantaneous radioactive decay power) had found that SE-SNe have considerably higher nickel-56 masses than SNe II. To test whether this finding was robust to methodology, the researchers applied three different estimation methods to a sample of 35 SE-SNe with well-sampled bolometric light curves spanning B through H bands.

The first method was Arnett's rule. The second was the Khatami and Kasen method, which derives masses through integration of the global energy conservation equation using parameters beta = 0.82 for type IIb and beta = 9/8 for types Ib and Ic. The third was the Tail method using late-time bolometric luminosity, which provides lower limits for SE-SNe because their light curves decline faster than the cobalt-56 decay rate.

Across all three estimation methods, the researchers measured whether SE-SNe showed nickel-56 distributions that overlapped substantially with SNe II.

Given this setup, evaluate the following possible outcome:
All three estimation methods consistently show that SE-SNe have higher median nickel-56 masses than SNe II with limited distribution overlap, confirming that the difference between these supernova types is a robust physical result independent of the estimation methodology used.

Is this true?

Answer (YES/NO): YES